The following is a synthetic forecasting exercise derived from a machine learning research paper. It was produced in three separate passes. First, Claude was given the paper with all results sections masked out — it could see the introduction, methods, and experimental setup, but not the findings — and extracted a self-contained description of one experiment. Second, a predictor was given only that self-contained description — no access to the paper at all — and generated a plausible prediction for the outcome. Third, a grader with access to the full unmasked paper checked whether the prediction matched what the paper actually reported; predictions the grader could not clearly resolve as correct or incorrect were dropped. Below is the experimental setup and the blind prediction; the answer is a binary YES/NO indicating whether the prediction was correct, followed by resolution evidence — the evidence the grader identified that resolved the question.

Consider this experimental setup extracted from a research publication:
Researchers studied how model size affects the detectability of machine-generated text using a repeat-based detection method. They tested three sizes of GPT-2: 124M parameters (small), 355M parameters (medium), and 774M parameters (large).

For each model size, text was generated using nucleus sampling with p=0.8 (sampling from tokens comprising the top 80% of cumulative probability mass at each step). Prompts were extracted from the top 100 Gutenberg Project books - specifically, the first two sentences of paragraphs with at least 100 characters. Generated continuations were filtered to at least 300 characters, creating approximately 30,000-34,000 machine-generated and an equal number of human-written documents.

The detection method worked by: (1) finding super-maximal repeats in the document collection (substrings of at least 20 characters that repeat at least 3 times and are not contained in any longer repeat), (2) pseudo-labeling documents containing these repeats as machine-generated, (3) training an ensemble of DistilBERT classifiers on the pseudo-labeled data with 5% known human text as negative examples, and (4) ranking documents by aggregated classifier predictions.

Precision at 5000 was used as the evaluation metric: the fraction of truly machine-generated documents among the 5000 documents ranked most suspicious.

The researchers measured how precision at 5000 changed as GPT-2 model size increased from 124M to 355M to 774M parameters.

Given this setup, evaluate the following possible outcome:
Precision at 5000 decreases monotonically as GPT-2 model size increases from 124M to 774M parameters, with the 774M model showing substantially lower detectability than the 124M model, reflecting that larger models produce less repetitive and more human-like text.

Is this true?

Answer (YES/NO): NO